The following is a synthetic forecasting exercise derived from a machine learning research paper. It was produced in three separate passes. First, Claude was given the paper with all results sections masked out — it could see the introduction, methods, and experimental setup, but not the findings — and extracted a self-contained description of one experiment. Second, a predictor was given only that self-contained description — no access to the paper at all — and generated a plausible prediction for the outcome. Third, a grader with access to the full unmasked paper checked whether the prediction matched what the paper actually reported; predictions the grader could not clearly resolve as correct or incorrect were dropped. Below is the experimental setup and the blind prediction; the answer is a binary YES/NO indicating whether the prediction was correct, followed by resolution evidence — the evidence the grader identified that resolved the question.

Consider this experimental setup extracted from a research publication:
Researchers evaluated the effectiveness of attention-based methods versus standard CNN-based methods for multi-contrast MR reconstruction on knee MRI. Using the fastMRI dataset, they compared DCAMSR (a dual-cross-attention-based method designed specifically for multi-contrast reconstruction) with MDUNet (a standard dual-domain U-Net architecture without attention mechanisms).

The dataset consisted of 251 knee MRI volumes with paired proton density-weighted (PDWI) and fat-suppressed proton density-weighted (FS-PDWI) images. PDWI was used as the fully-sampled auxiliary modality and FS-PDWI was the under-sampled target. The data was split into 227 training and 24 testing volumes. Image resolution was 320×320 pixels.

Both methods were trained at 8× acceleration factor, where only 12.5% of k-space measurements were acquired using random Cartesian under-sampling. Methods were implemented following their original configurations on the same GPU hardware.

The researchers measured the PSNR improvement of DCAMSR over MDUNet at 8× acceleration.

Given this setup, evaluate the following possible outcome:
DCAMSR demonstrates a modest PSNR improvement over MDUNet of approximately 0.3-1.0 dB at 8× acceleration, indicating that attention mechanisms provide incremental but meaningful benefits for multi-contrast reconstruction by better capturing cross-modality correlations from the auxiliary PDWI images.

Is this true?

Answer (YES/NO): YES